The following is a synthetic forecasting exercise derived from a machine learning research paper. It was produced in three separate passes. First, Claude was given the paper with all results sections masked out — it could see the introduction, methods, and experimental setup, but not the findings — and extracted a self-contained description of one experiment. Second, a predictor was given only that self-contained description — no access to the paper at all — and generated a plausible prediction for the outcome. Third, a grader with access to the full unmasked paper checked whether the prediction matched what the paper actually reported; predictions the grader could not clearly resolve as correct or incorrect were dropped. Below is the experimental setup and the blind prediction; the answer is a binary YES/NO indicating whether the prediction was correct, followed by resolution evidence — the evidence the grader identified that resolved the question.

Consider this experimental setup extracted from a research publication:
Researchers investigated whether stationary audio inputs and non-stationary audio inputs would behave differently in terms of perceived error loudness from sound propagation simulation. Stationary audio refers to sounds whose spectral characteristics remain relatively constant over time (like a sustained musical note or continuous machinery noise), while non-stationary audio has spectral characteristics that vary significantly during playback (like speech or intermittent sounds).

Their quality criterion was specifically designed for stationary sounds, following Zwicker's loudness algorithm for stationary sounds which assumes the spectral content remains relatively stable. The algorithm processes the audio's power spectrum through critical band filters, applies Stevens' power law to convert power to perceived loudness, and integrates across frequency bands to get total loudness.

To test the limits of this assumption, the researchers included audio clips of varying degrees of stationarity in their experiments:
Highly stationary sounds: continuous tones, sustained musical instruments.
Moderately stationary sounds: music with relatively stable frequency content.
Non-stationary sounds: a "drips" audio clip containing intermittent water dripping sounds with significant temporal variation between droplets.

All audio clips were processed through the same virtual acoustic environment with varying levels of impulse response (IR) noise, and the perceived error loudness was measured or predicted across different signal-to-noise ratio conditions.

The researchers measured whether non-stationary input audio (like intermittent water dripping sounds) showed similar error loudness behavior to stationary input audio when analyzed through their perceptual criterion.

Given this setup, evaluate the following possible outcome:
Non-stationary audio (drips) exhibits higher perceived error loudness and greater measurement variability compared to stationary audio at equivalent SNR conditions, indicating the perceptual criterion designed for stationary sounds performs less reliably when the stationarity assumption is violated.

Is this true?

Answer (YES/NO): NO